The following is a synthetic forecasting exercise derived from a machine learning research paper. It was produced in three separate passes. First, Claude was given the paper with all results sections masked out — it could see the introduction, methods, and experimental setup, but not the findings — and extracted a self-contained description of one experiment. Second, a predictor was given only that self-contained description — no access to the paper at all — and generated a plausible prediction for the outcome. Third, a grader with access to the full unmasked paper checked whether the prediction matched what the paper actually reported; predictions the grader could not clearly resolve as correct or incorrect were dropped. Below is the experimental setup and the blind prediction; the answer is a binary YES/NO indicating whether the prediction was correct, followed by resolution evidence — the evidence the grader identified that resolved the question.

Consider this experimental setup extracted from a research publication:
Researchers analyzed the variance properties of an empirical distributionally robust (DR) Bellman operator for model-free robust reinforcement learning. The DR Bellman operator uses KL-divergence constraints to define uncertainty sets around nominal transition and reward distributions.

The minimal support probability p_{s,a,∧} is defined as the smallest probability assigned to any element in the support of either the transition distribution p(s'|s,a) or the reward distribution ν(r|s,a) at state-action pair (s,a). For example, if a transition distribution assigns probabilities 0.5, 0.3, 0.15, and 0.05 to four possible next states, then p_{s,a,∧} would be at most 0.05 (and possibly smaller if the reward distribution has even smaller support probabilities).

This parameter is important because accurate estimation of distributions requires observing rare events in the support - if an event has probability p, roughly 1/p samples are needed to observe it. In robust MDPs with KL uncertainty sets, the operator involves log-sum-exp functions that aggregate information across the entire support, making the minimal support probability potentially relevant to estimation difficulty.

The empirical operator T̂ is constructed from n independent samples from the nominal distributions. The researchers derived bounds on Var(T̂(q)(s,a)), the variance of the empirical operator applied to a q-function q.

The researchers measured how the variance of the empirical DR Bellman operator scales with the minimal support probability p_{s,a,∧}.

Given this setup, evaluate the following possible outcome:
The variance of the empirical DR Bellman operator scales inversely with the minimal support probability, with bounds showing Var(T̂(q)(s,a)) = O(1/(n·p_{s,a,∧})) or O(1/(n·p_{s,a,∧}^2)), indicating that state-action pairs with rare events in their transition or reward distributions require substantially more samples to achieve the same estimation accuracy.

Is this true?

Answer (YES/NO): YES